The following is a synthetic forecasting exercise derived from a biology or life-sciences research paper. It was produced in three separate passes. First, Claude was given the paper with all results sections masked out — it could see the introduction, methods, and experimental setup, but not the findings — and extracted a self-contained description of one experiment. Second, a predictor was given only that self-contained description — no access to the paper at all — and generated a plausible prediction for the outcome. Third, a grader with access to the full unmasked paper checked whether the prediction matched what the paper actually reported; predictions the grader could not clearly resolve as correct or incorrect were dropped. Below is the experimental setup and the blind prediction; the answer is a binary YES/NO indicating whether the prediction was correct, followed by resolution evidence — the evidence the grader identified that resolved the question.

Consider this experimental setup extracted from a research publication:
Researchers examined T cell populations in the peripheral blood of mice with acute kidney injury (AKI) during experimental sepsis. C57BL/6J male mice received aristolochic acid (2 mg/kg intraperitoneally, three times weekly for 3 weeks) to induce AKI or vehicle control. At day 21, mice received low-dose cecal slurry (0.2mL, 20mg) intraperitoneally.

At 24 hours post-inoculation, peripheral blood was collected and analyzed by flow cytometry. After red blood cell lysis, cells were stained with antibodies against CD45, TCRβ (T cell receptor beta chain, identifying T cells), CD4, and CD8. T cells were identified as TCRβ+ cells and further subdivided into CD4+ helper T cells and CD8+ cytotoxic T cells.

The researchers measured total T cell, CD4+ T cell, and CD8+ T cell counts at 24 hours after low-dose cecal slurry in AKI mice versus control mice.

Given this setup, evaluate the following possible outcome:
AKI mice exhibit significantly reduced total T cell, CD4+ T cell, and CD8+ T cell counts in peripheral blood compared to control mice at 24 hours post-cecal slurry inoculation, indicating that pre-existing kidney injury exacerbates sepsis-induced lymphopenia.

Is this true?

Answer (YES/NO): NO